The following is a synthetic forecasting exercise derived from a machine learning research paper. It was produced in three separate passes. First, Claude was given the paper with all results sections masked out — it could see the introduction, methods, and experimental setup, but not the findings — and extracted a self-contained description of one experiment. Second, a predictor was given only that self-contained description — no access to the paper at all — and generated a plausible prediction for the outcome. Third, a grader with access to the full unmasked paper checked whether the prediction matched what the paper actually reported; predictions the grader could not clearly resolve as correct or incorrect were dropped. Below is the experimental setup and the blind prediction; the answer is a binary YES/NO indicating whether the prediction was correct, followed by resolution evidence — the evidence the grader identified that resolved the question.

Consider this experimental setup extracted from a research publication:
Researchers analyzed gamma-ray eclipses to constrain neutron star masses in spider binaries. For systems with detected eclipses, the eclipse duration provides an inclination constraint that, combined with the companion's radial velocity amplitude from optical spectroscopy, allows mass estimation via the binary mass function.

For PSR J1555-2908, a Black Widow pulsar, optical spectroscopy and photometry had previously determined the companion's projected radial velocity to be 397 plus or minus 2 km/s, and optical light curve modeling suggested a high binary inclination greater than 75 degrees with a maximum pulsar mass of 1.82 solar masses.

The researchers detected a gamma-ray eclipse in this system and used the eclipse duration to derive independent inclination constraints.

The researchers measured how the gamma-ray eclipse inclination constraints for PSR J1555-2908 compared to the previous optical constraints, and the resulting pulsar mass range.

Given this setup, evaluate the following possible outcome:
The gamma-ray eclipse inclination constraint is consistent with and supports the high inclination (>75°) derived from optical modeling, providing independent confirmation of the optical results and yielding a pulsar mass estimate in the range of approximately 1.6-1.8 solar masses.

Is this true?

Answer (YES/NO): NO